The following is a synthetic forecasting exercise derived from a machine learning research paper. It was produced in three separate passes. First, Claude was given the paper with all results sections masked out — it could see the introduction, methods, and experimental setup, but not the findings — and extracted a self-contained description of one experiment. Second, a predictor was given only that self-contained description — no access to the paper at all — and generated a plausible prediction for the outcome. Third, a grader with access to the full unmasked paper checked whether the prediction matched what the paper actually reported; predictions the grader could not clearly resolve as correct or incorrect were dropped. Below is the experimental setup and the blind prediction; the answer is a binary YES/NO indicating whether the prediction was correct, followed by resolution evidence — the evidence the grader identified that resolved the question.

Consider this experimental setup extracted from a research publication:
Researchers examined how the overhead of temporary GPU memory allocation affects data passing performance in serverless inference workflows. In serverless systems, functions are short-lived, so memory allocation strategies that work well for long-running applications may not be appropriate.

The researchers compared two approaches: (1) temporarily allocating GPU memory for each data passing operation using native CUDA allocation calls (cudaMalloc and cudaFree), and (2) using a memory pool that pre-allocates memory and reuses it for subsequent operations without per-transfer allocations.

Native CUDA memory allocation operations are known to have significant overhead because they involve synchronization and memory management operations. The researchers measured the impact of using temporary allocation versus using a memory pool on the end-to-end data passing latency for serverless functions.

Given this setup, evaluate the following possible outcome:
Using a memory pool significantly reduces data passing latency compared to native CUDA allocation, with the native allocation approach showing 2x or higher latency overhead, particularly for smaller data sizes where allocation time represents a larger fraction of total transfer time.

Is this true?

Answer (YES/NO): NO